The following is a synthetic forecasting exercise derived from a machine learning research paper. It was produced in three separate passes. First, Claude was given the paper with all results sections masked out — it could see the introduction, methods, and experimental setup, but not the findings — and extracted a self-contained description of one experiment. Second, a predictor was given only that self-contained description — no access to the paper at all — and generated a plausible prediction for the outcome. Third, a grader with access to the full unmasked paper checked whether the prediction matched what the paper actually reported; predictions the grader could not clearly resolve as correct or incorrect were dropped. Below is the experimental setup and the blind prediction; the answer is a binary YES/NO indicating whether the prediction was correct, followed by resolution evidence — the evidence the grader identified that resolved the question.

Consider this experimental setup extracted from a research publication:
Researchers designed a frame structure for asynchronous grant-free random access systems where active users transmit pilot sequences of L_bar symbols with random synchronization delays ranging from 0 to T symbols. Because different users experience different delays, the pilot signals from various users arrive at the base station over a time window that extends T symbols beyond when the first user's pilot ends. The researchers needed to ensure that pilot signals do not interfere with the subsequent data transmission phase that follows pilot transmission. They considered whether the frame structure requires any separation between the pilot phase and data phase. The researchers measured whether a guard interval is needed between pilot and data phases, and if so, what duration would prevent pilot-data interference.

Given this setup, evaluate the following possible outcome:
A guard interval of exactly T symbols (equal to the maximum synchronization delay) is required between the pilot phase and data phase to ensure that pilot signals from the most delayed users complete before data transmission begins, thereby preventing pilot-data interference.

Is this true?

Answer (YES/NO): YES